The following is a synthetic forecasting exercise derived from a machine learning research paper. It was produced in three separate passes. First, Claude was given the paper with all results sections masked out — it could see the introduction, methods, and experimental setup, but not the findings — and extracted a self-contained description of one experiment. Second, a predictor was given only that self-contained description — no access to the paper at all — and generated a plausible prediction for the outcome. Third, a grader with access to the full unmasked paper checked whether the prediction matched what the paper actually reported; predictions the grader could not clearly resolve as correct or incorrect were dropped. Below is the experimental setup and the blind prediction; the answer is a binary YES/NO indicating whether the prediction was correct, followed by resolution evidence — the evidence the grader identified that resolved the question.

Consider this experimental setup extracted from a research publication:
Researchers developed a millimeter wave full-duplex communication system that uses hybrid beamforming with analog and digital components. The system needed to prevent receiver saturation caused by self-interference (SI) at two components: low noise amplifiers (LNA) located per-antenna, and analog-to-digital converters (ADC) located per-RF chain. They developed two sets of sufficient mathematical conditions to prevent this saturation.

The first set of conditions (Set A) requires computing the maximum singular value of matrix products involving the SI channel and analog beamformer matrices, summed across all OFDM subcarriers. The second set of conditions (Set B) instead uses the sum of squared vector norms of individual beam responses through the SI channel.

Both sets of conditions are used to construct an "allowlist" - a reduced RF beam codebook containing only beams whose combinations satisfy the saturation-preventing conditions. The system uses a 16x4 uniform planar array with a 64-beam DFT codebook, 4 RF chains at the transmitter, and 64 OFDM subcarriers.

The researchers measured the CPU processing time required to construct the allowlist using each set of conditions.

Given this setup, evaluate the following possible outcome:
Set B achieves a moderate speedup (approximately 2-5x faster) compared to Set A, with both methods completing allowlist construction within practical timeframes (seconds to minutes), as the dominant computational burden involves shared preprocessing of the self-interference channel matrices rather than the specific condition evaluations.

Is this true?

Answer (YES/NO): NO